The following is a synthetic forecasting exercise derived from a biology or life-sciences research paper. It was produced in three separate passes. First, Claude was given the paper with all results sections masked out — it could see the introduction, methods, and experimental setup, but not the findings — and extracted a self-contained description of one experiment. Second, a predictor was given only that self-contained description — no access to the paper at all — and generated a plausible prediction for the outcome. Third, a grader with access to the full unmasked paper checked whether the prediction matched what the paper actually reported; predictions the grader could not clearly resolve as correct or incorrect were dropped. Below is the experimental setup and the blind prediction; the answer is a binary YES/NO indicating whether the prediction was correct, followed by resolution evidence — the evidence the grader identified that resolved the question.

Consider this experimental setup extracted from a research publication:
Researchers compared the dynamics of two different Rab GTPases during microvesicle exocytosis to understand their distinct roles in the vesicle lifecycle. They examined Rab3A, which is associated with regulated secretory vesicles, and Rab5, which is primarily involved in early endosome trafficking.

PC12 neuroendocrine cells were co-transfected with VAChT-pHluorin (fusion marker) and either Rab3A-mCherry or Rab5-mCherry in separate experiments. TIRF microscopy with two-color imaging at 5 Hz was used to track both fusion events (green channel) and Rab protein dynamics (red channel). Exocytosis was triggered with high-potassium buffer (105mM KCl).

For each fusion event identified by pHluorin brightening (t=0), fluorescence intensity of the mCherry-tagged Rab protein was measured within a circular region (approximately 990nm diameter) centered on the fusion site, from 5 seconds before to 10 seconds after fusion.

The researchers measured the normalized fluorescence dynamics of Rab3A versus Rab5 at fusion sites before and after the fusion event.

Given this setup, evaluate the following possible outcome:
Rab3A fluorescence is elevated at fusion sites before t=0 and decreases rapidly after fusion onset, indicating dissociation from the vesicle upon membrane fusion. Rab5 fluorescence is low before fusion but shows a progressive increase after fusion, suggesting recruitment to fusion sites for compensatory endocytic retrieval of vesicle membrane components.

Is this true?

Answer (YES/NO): NO